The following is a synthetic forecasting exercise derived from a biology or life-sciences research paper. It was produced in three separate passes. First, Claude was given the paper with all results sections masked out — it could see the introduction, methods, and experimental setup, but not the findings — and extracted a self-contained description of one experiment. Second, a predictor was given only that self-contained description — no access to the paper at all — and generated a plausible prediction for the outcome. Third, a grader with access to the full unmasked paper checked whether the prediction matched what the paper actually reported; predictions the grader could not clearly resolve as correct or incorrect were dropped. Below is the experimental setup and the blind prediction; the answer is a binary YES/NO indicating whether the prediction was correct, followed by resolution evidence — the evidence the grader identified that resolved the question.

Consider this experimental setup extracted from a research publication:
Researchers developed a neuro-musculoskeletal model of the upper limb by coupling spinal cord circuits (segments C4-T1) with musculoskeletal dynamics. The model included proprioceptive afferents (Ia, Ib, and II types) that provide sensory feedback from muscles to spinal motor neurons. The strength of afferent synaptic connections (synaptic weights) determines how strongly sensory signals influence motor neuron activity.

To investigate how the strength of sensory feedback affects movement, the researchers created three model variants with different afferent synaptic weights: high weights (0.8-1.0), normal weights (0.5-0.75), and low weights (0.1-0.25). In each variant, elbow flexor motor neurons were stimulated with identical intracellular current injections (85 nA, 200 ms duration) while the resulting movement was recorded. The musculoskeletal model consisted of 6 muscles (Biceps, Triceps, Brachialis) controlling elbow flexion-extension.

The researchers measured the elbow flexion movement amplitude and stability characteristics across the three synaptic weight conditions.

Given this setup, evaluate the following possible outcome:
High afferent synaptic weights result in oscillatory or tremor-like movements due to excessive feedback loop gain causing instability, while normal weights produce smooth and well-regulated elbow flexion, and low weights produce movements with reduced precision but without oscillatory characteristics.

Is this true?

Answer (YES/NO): NO